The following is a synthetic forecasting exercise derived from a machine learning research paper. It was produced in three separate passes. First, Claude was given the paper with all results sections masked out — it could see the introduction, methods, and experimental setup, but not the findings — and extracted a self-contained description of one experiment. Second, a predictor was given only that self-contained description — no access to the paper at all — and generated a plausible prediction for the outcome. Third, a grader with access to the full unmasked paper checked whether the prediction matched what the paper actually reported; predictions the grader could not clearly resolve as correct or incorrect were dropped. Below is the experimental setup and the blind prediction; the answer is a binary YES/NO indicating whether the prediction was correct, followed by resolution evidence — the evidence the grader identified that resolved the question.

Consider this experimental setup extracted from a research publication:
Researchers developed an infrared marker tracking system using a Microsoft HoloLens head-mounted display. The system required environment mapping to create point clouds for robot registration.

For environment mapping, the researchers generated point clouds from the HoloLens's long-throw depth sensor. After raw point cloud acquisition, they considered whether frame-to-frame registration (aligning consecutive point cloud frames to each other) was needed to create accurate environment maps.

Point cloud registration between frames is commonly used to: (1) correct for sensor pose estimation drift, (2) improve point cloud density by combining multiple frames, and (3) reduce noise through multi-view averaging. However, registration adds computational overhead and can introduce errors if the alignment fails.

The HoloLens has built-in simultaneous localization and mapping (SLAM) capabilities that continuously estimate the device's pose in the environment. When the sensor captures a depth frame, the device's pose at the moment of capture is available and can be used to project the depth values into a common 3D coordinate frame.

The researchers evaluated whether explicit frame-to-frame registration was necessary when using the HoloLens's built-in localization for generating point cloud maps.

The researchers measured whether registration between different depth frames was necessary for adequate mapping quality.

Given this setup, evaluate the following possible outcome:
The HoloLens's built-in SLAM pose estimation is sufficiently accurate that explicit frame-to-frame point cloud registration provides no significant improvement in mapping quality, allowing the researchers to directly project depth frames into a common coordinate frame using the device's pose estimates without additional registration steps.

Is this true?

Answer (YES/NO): YES